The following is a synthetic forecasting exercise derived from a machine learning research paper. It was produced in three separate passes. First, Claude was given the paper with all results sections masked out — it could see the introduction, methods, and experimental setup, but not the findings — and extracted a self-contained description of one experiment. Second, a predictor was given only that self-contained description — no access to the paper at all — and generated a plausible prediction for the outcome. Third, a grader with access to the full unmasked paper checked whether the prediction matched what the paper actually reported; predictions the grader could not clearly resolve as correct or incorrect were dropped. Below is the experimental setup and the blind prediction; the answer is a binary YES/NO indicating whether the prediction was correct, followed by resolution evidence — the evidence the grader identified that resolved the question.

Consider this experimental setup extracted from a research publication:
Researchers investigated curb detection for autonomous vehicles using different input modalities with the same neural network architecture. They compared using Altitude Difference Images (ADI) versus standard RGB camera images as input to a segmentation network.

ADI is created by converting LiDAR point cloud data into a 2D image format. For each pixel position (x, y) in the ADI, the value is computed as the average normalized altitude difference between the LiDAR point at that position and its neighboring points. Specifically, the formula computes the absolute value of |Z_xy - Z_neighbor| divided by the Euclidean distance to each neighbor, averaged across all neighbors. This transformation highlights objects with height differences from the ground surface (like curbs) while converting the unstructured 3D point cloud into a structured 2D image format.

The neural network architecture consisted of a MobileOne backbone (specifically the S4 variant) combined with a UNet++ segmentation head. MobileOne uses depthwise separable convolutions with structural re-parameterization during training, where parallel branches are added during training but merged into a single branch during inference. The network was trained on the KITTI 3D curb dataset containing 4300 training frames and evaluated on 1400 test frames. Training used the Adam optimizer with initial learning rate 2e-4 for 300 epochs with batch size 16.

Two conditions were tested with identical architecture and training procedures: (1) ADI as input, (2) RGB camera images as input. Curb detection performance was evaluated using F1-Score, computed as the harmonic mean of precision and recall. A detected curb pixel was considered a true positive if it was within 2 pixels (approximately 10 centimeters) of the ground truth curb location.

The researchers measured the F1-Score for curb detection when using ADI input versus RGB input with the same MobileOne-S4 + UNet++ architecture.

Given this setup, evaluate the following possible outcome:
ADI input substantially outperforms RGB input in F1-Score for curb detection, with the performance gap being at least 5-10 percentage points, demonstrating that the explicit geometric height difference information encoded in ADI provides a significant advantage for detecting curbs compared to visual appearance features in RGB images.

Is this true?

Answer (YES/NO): YES